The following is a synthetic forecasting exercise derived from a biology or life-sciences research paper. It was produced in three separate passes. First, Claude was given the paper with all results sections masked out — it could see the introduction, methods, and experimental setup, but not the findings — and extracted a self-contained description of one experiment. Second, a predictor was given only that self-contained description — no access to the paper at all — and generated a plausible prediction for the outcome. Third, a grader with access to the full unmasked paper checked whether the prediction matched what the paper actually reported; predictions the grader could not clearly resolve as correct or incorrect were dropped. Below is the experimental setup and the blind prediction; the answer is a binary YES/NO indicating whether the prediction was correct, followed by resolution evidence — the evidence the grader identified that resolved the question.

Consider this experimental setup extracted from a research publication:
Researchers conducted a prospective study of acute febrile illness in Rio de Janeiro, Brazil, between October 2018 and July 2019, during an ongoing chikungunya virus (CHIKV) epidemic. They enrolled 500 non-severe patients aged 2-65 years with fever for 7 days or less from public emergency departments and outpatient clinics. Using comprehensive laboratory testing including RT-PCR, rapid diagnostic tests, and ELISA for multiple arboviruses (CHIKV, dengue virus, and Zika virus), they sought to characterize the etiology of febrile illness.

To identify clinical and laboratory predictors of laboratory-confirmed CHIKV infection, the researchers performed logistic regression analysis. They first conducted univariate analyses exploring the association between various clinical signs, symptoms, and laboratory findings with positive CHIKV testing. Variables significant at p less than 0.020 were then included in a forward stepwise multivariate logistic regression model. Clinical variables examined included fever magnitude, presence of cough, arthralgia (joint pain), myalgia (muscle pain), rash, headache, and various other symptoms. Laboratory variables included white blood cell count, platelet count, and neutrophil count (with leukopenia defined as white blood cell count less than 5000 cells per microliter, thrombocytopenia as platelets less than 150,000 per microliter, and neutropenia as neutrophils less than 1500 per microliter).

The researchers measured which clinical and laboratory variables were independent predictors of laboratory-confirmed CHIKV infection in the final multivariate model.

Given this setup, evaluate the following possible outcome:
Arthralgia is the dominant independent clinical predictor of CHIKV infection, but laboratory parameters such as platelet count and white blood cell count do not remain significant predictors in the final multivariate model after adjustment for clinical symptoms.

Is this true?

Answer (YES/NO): NO